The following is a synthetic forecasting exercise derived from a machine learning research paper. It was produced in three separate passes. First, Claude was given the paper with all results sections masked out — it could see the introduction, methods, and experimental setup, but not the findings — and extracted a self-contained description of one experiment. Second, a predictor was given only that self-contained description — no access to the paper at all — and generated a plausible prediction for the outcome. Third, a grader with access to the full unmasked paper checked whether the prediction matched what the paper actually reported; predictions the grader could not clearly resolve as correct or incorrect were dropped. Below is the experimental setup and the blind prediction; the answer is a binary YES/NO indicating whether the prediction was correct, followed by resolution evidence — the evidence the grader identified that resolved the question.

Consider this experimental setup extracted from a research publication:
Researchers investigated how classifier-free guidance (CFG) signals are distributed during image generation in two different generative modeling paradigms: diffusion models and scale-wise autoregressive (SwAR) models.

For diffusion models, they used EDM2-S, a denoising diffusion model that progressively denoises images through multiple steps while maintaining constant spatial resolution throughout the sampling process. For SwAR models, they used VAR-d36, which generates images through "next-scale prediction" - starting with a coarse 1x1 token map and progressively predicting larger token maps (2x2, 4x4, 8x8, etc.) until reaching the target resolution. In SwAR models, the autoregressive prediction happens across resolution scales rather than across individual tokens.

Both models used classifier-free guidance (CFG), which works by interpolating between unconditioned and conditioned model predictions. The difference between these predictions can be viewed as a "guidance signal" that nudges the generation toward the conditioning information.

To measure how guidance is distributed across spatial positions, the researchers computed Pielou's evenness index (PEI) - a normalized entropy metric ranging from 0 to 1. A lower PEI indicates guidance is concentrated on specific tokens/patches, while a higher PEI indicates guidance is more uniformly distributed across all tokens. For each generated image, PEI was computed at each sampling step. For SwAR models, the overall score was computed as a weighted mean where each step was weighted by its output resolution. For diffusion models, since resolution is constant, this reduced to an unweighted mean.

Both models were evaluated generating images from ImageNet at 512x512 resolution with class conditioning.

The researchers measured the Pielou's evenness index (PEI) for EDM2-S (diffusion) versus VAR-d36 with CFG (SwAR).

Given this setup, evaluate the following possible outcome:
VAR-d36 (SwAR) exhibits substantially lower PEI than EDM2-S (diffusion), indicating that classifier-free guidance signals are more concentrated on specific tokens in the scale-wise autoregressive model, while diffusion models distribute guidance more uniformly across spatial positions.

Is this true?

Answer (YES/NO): NO